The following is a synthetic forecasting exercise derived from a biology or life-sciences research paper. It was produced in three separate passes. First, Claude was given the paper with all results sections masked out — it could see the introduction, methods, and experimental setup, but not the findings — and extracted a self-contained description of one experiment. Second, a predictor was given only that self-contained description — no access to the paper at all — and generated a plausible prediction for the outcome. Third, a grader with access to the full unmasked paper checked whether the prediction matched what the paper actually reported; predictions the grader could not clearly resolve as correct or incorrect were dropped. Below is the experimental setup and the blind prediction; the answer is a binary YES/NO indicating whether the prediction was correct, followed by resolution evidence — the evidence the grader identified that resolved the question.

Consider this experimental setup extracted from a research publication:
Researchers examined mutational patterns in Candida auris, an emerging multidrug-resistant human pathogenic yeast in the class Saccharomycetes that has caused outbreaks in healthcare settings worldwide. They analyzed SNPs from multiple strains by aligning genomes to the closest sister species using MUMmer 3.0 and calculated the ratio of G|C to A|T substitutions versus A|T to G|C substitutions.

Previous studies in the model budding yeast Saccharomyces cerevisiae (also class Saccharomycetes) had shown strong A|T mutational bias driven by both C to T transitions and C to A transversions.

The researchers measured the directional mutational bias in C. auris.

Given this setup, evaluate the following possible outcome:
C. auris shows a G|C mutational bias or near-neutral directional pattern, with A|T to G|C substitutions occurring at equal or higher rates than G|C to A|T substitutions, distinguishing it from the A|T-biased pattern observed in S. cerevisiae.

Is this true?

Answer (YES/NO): NO